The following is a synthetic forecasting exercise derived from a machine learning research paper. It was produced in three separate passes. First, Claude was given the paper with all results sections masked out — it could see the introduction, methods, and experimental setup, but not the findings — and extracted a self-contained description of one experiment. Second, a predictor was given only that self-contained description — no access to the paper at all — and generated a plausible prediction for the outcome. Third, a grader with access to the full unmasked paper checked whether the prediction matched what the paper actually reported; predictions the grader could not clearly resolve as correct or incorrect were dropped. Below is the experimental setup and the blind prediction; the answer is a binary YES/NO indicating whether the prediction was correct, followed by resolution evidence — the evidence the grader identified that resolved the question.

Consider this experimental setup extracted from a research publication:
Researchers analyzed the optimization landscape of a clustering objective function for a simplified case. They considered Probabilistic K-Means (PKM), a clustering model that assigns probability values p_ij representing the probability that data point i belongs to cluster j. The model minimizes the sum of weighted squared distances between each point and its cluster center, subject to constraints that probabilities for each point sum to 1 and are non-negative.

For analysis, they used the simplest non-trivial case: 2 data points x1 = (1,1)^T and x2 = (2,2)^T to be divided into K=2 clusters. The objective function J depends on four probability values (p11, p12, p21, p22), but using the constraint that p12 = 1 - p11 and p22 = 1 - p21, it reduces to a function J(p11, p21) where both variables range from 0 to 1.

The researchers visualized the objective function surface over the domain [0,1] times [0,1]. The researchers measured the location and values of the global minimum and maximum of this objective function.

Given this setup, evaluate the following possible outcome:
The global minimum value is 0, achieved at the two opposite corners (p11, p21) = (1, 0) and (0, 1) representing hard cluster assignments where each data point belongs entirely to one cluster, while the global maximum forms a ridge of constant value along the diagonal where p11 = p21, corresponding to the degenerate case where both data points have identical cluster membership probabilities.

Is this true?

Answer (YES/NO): YES